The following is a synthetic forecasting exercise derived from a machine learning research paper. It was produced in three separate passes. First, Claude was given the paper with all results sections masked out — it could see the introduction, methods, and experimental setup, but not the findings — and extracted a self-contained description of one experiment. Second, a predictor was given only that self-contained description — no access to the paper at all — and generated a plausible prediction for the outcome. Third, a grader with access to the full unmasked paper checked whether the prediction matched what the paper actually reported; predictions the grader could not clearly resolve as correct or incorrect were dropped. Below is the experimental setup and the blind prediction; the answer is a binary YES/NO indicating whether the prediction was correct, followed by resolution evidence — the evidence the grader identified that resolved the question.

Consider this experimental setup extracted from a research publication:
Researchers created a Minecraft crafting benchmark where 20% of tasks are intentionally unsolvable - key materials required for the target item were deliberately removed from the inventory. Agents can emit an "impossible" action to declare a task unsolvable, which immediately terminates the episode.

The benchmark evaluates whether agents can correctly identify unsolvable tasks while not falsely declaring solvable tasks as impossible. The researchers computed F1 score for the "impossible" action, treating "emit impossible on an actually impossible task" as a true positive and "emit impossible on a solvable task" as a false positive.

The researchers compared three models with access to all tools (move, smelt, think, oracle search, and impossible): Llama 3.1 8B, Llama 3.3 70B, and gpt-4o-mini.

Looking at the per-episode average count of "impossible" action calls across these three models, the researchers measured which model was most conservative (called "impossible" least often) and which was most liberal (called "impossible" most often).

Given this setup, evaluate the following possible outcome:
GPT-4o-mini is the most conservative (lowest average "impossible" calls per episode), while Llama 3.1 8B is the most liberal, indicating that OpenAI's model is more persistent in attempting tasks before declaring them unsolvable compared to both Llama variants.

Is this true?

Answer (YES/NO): NO